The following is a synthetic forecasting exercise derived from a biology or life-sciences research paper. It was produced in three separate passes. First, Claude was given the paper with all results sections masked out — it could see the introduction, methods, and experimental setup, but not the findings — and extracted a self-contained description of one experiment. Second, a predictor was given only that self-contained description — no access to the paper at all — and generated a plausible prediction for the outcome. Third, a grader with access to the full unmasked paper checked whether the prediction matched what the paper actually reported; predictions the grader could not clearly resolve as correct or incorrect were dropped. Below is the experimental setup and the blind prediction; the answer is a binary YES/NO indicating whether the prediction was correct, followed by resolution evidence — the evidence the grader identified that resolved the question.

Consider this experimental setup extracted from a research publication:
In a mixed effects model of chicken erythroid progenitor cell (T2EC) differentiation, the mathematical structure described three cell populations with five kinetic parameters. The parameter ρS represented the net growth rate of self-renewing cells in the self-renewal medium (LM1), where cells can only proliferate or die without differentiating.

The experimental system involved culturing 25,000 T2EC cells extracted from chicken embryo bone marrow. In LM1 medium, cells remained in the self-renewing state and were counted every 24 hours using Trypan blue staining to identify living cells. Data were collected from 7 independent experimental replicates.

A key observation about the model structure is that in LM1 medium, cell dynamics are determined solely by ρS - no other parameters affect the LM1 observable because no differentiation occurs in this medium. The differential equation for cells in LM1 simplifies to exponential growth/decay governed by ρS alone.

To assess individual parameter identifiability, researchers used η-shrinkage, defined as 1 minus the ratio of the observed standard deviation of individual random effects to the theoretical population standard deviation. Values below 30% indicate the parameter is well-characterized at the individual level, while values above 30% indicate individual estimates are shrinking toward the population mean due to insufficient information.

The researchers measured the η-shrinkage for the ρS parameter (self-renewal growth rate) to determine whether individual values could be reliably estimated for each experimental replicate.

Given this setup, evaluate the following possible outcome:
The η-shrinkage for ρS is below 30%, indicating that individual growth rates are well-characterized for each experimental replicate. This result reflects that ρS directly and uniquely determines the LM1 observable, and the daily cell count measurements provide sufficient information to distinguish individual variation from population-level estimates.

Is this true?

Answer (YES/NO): YES